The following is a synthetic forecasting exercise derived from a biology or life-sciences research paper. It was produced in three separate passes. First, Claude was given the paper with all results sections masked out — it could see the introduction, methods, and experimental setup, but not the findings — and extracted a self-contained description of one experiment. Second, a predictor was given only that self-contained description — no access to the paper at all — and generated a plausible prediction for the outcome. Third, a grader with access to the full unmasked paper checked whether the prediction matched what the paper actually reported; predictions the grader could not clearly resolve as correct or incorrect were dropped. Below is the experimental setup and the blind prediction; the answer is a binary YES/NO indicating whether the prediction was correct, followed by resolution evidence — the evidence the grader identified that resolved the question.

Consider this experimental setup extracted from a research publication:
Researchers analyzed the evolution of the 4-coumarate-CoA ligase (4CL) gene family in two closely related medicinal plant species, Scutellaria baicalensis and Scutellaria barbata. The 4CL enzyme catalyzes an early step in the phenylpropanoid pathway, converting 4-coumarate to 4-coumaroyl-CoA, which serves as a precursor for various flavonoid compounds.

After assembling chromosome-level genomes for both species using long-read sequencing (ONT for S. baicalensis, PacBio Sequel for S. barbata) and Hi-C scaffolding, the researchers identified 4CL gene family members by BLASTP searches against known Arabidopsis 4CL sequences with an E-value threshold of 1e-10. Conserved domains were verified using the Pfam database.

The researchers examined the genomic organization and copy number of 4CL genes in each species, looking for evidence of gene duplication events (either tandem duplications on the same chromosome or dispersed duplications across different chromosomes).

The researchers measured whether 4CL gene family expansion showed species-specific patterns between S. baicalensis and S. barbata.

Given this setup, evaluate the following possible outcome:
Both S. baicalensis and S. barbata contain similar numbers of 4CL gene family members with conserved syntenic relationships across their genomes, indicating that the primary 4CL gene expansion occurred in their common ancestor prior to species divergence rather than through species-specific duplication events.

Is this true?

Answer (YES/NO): NO